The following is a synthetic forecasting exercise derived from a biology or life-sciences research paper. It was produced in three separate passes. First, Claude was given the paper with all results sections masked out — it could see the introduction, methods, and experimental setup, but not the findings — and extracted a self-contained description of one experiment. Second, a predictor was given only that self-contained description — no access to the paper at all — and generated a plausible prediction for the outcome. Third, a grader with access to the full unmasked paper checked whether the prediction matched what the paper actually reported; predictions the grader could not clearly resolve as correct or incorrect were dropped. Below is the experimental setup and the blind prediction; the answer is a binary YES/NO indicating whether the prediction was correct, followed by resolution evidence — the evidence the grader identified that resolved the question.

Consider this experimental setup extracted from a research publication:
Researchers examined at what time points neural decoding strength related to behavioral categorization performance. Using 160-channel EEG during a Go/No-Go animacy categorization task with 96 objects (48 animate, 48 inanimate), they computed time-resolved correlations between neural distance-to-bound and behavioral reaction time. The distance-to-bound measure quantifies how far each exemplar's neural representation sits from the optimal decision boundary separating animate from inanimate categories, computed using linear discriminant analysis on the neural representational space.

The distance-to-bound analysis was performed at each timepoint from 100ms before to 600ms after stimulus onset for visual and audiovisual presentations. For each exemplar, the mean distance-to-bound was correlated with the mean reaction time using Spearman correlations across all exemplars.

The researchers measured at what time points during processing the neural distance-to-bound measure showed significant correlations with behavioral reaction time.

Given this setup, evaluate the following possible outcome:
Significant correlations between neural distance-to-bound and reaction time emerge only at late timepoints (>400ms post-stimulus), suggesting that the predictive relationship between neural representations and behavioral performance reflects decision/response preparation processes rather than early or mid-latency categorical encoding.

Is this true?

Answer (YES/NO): NO